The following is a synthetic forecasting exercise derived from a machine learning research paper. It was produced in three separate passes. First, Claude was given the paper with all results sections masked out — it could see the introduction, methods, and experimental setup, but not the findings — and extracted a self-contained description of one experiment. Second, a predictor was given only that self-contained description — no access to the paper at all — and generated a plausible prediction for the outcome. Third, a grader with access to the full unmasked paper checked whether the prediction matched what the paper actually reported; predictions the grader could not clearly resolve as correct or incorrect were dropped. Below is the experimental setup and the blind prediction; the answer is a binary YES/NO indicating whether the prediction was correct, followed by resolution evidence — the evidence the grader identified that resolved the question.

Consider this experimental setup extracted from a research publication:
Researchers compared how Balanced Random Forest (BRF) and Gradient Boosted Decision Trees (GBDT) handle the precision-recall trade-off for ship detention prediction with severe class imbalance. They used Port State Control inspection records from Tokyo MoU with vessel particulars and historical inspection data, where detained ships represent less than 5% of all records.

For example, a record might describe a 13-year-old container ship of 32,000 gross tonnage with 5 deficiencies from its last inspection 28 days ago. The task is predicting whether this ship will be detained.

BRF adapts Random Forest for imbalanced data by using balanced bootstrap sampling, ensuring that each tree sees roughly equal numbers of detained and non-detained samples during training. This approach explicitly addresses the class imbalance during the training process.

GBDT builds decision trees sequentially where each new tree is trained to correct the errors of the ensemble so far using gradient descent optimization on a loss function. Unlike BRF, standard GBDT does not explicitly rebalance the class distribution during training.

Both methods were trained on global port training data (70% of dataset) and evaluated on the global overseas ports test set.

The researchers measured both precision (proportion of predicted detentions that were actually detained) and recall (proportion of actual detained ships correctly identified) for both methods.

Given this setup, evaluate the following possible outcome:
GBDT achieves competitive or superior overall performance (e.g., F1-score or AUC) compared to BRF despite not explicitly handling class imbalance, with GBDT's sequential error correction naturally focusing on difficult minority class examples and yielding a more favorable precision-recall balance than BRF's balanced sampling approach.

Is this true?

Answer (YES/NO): NO